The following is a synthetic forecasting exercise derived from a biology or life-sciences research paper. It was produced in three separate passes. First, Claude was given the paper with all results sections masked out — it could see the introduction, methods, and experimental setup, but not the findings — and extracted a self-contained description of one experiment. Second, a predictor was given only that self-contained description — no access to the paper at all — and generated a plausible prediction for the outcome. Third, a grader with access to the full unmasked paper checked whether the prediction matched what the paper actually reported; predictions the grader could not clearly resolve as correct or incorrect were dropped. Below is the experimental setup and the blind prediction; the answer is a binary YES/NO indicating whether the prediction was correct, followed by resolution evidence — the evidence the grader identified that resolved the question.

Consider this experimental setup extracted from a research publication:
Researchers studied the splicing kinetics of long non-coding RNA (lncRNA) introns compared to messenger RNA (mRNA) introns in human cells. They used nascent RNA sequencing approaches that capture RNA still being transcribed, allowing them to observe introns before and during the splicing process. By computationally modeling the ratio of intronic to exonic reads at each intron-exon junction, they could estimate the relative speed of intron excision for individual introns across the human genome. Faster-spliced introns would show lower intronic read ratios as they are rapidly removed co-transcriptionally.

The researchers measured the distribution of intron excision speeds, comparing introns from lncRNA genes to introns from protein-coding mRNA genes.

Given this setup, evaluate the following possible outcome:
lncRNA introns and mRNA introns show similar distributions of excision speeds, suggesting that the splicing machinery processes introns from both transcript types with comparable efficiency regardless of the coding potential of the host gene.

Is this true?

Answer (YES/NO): NO